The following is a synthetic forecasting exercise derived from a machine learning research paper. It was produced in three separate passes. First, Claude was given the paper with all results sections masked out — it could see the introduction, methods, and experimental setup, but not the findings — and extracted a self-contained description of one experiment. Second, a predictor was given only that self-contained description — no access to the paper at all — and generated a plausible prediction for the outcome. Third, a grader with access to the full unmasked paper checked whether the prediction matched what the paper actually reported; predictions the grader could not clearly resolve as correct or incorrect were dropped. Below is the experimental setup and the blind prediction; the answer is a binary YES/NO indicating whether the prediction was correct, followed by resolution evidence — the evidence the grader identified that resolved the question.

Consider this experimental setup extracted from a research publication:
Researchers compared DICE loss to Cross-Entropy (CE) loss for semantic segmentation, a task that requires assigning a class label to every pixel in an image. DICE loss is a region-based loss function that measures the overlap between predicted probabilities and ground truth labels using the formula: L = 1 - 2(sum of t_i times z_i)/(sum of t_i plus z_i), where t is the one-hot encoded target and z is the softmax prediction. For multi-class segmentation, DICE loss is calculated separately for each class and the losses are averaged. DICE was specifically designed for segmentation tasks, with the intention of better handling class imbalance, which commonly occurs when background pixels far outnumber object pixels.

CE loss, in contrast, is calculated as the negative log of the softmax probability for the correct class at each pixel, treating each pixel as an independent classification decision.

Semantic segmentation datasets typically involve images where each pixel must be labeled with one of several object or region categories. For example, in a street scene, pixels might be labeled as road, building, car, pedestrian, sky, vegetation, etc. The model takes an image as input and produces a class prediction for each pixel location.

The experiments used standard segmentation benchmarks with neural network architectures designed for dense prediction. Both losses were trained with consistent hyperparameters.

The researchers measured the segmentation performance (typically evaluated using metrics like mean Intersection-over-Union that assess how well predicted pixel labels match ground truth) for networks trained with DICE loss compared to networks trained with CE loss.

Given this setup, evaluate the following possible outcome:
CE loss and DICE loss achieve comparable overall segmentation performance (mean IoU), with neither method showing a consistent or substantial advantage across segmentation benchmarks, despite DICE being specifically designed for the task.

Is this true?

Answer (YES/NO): YES